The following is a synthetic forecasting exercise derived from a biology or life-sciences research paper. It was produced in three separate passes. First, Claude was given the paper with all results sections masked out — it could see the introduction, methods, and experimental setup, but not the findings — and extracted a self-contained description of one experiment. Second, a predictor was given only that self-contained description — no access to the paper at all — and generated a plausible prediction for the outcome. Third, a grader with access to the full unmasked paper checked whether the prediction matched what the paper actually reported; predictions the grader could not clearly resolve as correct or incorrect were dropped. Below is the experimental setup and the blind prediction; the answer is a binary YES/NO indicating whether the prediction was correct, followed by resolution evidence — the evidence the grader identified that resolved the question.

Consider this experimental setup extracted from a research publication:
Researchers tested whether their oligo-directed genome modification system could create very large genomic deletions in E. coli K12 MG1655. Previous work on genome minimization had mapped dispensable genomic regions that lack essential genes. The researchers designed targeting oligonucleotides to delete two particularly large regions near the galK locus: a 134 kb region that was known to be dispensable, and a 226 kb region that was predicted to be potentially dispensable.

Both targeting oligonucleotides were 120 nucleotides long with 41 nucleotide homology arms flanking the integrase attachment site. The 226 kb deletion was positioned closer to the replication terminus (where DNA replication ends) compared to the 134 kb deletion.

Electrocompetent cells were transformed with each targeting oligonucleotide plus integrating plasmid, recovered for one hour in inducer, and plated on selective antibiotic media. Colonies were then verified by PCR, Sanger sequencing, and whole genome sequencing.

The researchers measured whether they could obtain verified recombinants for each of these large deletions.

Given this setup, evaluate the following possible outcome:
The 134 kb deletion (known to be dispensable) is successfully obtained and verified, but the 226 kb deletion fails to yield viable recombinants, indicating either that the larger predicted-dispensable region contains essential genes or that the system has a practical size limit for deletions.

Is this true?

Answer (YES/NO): YES